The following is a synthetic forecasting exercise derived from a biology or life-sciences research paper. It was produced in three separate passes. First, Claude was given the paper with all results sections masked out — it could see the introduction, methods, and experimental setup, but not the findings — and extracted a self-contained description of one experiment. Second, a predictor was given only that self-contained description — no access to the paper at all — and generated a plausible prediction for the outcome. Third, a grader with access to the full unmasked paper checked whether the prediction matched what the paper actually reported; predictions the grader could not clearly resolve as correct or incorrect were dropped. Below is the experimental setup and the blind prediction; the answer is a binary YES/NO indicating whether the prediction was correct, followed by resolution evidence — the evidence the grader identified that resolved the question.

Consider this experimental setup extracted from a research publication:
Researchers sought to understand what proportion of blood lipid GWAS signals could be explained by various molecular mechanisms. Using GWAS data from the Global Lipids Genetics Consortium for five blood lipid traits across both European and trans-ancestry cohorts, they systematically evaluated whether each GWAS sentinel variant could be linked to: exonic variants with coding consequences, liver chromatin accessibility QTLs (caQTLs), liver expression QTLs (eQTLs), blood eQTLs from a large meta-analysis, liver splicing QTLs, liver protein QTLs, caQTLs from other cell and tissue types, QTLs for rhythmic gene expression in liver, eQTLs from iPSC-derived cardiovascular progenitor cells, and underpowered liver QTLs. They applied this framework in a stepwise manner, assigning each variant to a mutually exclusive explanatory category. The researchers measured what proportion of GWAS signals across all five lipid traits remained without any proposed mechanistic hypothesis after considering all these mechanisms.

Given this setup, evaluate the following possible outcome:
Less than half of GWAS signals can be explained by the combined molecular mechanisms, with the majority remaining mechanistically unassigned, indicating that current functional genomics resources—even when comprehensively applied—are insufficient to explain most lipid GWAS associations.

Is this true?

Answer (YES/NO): NO